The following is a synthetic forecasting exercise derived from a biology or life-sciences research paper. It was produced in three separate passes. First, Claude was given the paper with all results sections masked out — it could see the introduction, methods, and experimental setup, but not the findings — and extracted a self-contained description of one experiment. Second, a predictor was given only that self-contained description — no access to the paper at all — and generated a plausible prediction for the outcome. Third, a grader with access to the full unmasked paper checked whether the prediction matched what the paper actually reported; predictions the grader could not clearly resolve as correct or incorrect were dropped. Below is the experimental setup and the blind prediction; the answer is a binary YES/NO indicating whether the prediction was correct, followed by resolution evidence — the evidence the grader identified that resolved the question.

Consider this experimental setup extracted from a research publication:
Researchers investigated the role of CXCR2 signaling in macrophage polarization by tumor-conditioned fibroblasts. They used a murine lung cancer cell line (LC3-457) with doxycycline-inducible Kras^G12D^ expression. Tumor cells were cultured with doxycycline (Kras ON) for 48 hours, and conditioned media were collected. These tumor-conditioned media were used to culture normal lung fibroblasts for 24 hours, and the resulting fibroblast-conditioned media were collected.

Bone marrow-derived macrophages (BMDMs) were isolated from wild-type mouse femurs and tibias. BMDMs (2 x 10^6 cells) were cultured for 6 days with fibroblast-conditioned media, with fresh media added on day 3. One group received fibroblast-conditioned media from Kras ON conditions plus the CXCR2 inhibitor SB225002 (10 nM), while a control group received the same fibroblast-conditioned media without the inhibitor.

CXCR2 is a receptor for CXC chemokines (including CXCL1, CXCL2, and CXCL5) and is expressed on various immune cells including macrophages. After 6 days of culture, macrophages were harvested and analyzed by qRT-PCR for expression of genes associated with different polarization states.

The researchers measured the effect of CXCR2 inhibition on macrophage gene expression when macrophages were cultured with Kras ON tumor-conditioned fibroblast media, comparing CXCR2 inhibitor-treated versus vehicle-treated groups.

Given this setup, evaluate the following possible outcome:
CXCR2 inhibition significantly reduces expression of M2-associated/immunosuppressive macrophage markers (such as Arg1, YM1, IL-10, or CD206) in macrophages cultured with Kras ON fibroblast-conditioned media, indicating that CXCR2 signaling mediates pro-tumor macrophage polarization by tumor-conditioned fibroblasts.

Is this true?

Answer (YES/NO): YES